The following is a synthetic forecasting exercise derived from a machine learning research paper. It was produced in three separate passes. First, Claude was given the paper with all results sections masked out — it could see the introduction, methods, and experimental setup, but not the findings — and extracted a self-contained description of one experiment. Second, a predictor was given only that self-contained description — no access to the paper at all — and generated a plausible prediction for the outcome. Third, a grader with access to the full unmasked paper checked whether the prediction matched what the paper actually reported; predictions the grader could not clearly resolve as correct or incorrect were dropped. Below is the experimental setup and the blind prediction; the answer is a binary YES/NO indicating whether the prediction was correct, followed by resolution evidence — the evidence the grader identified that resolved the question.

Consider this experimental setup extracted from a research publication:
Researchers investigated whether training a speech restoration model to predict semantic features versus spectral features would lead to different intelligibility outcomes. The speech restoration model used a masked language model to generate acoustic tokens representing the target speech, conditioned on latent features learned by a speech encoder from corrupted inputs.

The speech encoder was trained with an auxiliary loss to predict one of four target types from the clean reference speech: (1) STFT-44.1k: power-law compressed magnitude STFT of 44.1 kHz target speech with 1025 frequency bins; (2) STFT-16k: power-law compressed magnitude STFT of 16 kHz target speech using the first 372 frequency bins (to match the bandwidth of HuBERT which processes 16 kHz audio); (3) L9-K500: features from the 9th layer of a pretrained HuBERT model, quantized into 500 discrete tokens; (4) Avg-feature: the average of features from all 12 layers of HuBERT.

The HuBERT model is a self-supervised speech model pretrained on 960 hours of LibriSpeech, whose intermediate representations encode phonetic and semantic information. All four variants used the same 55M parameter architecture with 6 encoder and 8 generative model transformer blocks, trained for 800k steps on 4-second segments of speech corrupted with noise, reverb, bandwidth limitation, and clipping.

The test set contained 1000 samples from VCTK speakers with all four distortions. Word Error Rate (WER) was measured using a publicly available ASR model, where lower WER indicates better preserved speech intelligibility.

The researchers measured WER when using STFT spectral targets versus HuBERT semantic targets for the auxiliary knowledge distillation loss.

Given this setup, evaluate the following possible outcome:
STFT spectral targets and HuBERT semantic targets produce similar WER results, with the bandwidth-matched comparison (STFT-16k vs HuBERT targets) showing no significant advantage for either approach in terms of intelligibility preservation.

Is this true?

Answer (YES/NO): NO